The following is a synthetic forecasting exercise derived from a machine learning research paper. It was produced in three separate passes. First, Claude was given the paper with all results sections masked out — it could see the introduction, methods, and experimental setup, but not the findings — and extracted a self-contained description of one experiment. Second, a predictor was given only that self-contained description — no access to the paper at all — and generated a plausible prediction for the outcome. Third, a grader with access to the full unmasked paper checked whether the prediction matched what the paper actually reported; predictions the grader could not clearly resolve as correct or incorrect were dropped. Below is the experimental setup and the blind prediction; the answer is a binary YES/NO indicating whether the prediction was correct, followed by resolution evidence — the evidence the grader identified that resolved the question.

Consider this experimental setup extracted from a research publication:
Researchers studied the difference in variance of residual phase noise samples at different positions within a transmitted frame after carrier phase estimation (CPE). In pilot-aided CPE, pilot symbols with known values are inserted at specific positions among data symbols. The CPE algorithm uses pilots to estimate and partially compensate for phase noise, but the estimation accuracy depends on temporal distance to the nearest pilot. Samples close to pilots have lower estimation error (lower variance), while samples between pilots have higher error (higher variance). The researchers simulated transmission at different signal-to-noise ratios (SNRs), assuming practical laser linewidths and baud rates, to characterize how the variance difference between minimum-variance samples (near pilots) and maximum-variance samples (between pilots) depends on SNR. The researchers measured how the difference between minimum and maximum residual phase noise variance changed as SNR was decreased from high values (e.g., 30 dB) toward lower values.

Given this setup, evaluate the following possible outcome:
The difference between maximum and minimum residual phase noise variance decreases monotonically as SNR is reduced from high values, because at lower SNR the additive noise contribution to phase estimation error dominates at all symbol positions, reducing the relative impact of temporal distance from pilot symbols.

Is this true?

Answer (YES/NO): YES